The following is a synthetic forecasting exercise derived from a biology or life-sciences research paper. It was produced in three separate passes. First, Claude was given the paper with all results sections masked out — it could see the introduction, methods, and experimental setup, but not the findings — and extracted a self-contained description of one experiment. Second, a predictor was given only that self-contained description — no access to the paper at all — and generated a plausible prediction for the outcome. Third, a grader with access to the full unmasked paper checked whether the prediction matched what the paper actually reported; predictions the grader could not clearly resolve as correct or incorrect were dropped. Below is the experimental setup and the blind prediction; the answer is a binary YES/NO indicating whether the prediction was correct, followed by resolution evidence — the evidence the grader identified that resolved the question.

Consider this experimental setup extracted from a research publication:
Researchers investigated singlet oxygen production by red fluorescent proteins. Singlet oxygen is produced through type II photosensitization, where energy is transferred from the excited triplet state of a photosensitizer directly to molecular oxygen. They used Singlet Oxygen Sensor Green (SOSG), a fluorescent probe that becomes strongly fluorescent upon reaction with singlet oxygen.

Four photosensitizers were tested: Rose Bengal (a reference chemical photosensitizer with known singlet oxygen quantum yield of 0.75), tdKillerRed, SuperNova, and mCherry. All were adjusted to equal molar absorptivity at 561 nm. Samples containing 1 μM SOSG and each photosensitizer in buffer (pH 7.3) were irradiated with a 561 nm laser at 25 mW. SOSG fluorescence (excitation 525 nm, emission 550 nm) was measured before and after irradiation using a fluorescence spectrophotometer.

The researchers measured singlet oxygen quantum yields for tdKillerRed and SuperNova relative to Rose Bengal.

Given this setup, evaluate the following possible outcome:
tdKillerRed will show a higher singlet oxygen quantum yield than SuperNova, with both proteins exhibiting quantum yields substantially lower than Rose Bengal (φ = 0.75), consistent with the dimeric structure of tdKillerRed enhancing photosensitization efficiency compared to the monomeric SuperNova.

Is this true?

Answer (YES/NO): NO